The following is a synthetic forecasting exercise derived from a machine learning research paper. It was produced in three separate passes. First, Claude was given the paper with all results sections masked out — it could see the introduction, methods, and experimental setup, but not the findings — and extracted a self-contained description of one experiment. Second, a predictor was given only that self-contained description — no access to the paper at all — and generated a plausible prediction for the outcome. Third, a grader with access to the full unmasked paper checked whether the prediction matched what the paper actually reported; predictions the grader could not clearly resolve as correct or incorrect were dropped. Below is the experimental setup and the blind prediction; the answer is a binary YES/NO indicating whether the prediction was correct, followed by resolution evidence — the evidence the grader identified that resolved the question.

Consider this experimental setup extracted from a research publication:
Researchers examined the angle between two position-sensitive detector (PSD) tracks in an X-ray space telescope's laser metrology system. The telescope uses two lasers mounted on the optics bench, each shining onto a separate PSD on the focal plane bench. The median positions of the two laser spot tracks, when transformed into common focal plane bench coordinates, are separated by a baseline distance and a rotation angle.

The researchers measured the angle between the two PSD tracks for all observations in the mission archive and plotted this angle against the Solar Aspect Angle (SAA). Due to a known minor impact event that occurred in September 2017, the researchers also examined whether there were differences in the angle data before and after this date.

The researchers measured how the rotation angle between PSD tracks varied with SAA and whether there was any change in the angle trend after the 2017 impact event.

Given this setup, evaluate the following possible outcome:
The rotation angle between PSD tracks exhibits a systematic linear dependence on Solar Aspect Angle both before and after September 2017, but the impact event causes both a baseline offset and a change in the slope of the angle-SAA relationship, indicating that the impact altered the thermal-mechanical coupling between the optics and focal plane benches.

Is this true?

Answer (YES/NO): NO